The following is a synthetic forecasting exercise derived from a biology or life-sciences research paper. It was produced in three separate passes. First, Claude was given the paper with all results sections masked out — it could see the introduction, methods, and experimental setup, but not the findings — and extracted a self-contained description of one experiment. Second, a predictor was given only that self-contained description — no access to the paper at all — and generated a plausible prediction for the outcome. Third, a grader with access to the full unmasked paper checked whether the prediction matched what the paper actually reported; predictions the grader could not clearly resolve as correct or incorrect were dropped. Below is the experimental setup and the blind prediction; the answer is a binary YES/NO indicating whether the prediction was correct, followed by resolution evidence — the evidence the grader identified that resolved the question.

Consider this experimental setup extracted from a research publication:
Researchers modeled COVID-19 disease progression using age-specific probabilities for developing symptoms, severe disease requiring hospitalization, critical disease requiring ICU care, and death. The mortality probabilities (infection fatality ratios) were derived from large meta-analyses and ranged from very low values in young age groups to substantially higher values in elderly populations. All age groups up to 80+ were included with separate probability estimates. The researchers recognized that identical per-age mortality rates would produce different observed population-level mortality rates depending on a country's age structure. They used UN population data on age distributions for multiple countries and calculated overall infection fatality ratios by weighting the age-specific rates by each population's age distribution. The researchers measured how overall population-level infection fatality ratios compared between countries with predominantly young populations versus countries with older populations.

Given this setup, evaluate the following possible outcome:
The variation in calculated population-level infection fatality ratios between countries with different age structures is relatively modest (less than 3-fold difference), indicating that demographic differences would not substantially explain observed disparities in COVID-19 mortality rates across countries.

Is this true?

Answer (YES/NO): NO